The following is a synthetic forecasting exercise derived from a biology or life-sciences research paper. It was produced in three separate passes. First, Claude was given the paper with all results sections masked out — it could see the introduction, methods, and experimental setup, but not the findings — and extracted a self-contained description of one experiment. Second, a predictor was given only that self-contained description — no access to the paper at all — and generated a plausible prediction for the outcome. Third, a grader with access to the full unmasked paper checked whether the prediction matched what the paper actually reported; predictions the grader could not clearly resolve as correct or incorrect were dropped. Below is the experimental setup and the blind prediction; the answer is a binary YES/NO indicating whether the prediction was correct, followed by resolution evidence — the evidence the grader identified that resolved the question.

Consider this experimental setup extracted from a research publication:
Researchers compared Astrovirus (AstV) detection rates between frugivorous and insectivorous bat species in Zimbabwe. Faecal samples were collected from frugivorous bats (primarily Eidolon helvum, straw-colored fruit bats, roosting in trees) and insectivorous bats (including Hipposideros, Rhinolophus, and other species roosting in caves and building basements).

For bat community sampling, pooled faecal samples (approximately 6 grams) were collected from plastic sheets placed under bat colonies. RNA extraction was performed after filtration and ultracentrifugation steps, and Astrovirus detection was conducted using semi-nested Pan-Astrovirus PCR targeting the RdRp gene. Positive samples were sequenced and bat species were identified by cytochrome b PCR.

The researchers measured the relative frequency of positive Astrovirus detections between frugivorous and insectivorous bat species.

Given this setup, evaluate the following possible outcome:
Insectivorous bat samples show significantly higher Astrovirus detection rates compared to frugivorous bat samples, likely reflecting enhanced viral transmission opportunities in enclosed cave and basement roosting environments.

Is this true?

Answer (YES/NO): NO